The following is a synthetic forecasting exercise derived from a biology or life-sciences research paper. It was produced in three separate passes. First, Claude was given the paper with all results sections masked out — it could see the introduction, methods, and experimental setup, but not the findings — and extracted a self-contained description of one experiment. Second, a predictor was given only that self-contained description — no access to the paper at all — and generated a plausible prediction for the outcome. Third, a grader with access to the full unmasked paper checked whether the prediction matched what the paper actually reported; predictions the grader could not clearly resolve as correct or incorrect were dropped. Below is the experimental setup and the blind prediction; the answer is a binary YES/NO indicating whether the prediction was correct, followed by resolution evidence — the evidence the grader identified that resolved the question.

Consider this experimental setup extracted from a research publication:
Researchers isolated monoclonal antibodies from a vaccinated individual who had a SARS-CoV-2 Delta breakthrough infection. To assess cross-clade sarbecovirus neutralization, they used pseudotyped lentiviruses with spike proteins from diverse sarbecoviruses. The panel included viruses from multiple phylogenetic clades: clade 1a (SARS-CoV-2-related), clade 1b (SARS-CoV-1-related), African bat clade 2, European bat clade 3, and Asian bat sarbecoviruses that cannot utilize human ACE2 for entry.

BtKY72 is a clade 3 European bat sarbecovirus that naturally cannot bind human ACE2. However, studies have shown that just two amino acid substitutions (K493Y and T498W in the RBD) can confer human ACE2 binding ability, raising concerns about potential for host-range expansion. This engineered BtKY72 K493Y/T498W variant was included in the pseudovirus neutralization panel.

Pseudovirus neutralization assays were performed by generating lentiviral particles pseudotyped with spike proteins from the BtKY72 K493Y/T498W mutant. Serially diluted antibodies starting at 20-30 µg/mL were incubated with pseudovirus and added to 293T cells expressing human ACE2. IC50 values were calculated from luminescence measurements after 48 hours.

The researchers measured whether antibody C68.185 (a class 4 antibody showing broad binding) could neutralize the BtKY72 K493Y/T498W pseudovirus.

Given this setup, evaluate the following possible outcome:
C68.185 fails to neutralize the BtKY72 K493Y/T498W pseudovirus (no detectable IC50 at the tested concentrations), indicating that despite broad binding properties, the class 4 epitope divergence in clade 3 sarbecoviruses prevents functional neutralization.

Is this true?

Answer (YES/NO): NO